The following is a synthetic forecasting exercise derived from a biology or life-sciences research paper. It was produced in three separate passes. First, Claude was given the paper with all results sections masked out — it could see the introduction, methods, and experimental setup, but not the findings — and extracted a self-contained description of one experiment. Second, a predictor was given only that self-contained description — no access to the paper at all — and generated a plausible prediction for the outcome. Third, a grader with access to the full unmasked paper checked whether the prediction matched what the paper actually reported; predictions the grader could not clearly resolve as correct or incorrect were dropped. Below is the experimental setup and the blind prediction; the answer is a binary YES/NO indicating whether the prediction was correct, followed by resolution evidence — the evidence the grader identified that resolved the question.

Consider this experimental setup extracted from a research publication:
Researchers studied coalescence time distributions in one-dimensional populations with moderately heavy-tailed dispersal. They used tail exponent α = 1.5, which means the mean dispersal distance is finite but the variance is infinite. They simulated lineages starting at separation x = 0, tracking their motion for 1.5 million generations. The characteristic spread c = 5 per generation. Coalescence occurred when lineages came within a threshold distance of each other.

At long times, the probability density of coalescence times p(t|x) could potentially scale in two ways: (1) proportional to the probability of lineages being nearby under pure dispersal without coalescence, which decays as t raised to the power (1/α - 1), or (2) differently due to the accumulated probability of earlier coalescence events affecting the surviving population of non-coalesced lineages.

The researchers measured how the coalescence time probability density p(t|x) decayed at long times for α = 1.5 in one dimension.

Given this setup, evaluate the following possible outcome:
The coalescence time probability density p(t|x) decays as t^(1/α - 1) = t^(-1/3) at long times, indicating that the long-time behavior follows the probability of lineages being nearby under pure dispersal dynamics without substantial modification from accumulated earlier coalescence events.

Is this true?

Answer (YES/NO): NO